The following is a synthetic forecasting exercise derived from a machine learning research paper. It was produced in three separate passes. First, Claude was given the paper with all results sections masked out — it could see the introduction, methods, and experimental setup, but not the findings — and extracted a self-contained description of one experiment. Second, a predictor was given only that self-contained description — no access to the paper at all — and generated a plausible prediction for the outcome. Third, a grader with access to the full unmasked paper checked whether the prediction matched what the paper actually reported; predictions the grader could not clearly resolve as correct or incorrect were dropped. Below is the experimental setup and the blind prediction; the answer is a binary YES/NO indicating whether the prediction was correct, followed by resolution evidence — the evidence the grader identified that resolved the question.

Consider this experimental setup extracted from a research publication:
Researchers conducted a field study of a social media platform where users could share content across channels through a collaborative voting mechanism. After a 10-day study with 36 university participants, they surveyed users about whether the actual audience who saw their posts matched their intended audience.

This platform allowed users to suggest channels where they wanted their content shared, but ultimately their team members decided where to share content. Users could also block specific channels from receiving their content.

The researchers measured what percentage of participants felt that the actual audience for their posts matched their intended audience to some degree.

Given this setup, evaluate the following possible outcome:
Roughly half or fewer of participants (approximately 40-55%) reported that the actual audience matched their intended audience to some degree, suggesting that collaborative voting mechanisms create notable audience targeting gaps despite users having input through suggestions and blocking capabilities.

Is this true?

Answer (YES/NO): YES